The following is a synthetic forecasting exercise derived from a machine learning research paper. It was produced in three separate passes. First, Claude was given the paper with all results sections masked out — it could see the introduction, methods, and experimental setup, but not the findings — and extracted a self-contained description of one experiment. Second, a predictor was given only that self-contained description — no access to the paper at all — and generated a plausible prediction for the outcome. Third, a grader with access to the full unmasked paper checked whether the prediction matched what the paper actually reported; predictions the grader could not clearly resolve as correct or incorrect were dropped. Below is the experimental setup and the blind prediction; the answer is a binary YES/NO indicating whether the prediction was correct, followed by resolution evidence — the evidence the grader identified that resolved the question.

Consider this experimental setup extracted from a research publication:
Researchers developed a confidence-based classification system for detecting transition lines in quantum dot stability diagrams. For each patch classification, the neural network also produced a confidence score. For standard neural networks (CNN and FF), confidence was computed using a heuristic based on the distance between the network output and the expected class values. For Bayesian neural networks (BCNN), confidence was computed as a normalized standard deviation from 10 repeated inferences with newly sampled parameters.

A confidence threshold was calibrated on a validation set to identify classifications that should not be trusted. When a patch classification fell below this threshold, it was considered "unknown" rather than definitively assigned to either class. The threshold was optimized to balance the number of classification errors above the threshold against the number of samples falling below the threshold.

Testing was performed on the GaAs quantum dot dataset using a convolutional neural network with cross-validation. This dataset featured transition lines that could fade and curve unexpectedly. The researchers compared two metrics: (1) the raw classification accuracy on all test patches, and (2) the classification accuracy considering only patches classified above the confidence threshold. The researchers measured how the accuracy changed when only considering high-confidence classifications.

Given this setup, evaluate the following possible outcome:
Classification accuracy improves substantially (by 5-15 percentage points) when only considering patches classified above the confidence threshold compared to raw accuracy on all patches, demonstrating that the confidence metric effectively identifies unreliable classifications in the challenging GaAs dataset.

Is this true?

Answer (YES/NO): NO